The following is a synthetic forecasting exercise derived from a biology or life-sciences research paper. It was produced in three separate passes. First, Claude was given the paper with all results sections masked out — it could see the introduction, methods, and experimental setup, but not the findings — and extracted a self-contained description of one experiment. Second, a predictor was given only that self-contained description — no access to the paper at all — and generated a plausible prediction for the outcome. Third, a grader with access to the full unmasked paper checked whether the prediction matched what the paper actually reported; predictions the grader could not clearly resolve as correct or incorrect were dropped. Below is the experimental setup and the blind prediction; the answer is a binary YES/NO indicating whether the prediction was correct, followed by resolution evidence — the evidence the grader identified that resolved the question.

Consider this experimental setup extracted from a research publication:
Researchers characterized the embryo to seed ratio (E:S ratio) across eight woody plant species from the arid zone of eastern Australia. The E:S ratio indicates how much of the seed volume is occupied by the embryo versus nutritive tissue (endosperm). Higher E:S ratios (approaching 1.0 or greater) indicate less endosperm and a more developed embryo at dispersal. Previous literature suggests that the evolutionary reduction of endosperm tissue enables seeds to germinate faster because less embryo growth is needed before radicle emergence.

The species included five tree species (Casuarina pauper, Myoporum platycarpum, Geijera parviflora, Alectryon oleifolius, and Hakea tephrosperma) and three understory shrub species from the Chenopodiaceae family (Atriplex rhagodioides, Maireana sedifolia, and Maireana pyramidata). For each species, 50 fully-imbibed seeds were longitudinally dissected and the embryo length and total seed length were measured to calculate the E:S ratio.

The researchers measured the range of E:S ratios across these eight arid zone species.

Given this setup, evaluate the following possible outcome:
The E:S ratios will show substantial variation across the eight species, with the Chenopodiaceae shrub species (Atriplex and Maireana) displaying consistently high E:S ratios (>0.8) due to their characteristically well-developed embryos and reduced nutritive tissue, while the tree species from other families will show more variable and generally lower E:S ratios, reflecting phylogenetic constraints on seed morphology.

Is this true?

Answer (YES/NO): NO